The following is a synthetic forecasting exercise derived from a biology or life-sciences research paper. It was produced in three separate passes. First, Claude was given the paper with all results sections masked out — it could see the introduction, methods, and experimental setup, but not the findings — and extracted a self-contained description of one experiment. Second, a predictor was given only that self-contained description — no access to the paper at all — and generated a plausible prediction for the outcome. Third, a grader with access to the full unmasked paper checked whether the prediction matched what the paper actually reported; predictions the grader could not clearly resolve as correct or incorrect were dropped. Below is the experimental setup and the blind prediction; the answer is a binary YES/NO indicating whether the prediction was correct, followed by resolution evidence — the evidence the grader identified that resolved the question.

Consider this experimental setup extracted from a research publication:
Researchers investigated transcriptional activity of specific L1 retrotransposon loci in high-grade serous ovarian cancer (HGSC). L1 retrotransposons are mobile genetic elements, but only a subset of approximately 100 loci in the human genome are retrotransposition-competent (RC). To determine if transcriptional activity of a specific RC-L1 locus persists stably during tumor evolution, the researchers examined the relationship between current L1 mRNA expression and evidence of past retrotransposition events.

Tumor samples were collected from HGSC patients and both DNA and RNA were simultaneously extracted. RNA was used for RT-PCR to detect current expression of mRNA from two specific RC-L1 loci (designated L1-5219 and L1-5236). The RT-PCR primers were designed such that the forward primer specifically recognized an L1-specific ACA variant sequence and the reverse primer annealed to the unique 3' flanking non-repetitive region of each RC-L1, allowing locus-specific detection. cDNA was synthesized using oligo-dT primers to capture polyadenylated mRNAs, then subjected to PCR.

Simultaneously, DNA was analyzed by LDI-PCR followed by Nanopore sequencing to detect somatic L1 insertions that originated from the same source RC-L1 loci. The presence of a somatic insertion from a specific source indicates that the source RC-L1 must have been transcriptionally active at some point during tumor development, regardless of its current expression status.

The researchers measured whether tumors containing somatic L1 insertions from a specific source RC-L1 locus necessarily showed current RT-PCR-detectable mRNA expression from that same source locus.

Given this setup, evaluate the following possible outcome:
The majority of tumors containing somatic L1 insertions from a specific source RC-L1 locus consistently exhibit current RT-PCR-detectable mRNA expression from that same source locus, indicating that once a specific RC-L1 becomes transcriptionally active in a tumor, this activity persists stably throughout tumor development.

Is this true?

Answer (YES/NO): NO